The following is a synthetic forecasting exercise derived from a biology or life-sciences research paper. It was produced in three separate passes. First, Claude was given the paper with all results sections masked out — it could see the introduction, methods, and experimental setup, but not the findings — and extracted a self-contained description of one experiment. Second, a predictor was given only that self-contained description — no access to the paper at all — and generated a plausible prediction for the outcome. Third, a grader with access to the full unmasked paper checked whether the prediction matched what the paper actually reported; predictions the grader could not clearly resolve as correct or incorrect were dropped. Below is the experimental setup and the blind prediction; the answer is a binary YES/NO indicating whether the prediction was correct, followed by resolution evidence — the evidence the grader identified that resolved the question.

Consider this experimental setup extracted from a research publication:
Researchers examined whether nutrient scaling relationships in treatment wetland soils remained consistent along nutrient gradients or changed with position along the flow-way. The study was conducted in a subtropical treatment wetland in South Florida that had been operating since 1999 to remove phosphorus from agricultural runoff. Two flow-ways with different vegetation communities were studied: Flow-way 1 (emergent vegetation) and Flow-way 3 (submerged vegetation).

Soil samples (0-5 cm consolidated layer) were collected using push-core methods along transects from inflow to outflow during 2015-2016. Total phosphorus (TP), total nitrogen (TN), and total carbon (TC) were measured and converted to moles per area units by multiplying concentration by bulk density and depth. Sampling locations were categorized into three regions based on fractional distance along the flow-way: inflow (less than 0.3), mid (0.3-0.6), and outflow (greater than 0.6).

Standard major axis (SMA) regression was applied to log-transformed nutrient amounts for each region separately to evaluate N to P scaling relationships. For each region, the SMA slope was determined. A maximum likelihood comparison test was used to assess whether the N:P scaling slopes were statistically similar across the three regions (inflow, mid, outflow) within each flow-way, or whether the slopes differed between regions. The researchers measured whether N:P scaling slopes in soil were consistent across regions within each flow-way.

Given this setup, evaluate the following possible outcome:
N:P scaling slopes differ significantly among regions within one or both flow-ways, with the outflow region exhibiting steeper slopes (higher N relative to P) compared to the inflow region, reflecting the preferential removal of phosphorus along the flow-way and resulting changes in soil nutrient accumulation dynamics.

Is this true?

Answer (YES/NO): YES